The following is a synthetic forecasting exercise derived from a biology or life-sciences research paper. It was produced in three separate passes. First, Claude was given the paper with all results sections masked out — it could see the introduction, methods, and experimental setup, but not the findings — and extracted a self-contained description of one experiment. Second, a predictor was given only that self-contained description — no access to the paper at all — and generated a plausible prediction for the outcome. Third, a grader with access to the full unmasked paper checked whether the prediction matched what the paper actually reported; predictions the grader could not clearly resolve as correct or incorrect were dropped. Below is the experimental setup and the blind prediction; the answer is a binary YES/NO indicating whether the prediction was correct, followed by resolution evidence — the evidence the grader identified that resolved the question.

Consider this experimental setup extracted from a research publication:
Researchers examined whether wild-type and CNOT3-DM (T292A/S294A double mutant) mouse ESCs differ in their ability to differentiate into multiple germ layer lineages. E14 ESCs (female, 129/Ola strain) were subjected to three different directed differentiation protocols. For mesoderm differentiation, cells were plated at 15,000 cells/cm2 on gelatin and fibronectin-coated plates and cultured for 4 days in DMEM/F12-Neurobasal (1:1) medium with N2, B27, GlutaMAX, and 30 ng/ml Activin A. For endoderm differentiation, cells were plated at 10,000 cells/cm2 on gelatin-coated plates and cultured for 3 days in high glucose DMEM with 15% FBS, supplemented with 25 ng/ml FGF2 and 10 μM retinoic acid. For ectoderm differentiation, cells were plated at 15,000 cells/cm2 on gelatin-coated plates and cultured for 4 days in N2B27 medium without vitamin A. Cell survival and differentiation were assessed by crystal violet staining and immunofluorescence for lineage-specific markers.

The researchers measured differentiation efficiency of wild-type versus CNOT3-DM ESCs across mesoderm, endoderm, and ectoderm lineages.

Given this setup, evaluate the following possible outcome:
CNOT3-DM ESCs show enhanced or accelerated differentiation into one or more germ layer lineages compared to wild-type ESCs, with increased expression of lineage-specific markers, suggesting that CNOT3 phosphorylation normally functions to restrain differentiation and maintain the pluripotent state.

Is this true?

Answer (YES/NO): NO